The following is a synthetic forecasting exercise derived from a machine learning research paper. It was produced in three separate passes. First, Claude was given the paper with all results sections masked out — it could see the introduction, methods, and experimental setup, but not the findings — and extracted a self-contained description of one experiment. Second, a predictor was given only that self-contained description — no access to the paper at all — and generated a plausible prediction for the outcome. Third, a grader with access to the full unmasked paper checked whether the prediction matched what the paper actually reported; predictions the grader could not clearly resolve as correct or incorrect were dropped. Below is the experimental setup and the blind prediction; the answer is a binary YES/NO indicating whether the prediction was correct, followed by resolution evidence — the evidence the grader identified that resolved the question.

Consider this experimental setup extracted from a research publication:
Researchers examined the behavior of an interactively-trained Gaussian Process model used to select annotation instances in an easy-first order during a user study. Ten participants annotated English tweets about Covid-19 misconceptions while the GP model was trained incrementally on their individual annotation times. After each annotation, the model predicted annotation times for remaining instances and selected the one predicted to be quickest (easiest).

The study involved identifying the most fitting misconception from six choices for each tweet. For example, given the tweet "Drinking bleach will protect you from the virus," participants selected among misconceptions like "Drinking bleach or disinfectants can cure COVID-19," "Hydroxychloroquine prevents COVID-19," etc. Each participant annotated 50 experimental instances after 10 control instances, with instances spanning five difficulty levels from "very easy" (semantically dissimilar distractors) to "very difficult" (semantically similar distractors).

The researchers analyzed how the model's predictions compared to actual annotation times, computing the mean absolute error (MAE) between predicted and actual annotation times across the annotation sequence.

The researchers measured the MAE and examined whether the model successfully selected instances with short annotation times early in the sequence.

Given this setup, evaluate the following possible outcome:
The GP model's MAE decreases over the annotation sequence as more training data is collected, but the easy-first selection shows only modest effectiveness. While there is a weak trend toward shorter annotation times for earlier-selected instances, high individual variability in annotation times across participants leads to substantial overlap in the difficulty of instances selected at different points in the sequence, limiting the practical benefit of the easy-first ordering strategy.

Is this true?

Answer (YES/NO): NO